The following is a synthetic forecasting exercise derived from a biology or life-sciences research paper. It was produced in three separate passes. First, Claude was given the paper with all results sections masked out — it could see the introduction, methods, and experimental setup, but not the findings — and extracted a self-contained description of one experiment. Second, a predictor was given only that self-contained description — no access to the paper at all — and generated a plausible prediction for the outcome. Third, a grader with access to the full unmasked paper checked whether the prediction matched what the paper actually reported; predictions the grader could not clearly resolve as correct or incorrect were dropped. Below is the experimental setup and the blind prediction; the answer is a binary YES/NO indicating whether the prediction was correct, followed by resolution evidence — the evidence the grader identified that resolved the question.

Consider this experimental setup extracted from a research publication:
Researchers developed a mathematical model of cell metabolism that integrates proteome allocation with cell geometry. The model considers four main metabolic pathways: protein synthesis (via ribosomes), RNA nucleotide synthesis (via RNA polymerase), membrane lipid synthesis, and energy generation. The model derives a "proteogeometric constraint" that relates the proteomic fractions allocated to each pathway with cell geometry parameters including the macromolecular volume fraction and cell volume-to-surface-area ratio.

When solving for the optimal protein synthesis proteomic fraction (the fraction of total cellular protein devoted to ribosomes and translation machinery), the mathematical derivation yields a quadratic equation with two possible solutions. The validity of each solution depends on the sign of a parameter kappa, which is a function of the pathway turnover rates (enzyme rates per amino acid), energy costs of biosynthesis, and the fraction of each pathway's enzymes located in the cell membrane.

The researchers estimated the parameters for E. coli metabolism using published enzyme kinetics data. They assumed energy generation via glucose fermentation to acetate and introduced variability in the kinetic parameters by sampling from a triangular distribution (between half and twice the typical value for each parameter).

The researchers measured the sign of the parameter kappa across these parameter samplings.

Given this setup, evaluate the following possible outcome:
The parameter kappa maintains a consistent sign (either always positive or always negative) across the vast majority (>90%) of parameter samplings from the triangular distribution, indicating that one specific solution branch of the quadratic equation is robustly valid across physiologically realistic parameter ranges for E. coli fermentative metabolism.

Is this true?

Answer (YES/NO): YES